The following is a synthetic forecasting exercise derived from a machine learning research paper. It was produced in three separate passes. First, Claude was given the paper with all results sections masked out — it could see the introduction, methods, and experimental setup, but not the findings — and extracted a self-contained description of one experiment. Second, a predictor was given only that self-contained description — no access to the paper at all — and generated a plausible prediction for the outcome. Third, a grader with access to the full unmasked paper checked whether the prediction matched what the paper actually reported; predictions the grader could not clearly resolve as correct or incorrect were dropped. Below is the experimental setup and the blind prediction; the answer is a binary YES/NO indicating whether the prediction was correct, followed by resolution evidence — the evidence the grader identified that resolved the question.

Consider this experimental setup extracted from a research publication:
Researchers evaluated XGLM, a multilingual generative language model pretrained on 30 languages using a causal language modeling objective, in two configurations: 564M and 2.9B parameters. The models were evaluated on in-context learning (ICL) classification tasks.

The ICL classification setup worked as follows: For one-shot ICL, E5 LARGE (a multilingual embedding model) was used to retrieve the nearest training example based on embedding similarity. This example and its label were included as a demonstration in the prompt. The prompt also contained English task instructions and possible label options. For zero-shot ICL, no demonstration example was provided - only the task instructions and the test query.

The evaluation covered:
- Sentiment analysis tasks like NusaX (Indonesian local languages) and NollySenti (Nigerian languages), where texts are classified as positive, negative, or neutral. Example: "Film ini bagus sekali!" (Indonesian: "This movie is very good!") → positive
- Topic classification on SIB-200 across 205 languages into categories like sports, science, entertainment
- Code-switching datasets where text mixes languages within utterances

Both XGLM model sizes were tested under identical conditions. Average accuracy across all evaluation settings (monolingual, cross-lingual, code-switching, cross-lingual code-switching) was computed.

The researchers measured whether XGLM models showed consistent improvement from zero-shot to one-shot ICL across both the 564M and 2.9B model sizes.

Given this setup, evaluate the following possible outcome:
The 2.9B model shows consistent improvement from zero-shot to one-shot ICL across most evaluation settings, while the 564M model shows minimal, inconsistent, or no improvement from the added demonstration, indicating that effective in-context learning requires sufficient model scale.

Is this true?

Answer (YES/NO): NO